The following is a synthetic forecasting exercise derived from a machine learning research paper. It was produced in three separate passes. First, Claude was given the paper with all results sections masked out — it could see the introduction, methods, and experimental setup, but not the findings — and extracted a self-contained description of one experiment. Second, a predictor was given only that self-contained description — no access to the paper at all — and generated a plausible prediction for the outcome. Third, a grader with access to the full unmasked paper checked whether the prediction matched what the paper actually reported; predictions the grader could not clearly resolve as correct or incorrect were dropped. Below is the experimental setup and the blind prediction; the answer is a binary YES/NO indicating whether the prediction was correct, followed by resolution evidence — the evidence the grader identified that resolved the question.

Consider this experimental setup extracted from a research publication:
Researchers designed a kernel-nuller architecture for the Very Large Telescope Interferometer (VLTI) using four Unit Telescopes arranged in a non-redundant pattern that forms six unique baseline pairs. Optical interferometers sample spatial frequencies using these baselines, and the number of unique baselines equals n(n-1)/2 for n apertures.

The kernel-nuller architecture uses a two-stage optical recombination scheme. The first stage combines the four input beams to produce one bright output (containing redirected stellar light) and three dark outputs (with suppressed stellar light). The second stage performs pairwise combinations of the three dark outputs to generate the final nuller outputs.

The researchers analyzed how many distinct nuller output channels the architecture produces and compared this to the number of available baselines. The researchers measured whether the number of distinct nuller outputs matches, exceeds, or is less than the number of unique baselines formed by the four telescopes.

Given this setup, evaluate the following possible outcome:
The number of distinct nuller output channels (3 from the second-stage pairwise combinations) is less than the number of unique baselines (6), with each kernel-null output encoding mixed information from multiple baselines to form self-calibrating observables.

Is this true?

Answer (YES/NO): NO